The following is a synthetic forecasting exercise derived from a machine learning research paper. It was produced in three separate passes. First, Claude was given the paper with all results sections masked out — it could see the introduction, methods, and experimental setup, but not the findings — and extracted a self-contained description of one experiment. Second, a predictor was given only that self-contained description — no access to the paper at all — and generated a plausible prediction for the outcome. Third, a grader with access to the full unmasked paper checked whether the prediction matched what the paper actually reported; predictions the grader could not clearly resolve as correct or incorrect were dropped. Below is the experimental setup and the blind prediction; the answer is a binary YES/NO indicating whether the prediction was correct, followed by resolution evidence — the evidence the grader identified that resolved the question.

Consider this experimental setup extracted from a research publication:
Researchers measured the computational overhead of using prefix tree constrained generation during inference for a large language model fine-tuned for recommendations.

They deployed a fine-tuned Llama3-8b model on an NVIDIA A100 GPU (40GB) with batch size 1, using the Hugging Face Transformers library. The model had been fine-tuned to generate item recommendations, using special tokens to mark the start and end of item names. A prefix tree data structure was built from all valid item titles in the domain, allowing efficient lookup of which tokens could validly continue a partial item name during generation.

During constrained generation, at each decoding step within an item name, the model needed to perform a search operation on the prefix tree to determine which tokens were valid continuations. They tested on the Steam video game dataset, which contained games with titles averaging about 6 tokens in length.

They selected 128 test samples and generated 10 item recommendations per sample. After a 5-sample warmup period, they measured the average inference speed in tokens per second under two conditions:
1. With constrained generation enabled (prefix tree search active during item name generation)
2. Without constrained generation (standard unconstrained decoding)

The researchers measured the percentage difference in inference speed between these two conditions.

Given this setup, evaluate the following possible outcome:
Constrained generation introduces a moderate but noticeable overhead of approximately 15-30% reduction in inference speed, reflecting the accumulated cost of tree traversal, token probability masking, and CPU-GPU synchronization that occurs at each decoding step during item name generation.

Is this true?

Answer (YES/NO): NO